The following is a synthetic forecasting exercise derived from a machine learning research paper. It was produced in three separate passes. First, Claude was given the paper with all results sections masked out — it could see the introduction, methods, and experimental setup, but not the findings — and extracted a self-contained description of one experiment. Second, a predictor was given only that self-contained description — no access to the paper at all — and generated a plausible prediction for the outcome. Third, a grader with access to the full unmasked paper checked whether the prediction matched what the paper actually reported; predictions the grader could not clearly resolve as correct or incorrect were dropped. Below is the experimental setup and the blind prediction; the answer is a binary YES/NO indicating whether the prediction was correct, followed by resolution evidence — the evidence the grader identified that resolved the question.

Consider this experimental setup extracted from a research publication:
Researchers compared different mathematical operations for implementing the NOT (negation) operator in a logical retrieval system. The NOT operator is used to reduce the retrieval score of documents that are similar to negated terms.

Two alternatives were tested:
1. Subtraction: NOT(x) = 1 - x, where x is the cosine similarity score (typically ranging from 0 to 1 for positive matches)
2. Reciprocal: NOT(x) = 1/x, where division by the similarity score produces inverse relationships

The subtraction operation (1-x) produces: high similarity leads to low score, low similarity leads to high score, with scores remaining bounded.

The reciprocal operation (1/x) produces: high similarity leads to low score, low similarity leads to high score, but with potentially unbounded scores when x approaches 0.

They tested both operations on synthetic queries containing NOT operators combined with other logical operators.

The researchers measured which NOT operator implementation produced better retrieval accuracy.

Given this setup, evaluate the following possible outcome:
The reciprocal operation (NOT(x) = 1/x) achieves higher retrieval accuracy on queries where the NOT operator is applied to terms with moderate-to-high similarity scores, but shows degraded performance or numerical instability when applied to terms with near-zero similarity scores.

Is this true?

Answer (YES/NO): NO